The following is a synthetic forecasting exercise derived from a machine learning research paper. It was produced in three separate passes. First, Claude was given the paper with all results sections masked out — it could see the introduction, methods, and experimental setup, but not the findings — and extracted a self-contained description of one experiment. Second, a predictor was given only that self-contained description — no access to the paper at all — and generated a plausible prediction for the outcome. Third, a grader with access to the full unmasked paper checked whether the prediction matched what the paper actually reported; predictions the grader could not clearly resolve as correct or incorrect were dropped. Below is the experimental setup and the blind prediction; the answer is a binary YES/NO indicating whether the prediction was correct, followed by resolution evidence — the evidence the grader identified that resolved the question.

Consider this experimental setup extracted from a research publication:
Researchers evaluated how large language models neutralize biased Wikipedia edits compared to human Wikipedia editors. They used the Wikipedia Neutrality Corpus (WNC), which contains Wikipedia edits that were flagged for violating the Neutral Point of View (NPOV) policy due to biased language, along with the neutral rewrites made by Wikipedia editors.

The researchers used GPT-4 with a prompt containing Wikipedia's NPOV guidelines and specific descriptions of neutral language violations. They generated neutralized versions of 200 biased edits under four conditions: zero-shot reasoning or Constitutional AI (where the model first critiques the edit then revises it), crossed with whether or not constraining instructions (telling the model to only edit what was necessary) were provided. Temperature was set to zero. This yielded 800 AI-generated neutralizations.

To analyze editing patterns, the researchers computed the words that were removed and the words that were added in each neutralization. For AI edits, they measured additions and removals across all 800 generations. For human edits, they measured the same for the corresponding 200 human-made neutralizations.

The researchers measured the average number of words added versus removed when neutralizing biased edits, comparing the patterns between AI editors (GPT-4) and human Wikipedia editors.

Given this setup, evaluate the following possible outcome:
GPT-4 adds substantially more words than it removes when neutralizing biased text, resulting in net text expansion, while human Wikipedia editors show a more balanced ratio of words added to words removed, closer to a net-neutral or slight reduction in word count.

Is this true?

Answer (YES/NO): NO